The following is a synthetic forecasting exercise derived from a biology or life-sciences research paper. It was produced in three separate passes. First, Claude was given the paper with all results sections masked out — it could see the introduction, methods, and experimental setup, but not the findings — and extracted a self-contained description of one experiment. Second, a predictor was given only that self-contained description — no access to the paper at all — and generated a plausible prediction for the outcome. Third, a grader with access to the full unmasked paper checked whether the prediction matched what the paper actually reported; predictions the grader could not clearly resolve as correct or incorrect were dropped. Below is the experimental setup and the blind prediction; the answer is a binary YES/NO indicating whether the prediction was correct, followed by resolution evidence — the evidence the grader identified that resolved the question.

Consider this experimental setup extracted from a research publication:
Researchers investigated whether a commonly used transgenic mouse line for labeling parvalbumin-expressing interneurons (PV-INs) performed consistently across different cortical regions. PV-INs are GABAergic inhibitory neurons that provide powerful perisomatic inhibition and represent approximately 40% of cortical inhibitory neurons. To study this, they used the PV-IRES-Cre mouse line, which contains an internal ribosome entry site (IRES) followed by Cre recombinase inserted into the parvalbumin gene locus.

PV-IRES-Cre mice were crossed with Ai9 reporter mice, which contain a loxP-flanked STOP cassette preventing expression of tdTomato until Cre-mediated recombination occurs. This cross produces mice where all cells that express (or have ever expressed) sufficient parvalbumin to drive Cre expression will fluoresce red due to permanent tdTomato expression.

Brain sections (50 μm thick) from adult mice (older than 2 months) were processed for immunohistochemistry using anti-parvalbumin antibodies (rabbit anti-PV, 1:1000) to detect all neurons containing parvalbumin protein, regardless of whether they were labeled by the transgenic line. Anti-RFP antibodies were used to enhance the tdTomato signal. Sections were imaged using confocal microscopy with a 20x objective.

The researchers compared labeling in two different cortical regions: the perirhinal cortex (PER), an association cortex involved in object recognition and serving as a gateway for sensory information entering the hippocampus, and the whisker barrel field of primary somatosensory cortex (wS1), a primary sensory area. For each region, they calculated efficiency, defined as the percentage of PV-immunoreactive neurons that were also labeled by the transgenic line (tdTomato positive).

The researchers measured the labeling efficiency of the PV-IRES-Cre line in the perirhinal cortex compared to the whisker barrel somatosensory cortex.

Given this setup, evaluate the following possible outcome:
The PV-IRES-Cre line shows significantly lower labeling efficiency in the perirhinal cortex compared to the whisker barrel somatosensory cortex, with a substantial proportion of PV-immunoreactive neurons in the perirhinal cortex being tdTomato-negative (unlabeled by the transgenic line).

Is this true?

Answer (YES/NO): YES